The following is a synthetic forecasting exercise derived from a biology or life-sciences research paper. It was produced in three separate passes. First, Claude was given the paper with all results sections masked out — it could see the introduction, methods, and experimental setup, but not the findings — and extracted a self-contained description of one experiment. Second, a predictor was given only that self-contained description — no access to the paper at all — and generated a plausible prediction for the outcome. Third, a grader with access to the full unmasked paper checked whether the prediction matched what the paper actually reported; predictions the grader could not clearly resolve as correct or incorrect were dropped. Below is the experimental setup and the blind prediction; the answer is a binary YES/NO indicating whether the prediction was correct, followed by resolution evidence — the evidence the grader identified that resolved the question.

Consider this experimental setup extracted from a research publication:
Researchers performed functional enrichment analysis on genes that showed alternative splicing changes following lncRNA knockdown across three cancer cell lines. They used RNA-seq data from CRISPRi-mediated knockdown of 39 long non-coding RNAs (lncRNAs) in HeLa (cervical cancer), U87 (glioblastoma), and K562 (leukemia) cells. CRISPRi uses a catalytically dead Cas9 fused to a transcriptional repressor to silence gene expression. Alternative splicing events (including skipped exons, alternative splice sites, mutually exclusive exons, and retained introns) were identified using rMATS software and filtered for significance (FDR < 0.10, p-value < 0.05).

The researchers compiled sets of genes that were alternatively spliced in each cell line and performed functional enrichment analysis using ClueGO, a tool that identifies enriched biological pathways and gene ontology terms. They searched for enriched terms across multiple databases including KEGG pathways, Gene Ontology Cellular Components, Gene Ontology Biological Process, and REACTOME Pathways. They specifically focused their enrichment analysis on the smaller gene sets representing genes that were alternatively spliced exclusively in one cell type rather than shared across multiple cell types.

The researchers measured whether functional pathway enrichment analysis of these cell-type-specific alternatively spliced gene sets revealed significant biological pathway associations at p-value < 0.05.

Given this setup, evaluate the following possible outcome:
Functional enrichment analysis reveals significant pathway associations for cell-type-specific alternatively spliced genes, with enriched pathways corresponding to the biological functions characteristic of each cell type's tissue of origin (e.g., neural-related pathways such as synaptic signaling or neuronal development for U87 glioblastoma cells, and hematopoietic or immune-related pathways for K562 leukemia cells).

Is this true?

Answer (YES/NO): NO